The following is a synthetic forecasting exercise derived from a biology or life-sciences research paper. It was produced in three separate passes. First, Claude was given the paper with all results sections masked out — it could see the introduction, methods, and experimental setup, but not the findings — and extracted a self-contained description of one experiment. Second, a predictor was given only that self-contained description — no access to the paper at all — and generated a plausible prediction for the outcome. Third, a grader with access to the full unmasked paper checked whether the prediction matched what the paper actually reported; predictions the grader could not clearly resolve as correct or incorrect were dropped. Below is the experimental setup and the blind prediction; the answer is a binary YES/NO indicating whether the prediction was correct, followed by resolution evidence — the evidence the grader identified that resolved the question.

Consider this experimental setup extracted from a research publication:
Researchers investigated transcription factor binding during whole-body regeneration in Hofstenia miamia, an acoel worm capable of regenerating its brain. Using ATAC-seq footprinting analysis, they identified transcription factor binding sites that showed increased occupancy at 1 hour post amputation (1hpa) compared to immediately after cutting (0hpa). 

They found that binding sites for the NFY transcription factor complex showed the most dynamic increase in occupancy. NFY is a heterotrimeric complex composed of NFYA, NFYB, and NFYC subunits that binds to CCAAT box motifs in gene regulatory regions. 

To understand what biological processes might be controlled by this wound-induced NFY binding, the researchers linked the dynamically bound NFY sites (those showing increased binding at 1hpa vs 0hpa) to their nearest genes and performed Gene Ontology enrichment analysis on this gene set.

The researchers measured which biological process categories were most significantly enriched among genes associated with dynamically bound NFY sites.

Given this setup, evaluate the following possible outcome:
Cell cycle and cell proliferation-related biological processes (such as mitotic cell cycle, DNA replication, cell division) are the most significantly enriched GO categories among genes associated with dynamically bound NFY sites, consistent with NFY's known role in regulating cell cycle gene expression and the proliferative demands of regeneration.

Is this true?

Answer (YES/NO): NO